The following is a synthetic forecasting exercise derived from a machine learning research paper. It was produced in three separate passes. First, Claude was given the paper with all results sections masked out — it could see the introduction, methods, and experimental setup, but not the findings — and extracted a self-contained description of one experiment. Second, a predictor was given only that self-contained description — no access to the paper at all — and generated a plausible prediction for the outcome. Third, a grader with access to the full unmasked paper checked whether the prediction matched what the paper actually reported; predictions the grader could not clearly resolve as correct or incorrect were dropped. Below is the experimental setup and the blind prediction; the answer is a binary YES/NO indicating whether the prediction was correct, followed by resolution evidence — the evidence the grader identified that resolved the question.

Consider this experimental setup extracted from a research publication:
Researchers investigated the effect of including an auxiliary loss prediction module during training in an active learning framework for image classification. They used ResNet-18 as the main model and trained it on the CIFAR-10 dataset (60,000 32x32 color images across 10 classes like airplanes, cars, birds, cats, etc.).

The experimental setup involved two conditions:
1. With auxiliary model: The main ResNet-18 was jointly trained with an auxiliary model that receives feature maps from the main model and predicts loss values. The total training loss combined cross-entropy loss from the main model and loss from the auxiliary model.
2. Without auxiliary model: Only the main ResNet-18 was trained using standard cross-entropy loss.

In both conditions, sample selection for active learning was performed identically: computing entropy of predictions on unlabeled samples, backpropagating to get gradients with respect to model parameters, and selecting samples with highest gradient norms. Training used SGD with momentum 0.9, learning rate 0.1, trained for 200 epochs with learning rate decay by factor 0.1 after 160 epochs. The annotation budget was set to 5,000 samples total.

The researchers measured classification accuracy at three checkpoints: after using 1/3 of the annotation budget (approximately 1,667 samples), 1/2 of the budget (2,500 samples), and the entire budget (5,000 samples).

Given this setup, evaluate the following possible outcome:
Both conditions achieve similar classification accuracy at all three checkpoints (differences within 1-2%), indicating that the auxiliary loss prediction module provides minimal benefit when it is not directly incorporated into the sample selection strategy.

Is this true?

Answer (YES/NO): NO